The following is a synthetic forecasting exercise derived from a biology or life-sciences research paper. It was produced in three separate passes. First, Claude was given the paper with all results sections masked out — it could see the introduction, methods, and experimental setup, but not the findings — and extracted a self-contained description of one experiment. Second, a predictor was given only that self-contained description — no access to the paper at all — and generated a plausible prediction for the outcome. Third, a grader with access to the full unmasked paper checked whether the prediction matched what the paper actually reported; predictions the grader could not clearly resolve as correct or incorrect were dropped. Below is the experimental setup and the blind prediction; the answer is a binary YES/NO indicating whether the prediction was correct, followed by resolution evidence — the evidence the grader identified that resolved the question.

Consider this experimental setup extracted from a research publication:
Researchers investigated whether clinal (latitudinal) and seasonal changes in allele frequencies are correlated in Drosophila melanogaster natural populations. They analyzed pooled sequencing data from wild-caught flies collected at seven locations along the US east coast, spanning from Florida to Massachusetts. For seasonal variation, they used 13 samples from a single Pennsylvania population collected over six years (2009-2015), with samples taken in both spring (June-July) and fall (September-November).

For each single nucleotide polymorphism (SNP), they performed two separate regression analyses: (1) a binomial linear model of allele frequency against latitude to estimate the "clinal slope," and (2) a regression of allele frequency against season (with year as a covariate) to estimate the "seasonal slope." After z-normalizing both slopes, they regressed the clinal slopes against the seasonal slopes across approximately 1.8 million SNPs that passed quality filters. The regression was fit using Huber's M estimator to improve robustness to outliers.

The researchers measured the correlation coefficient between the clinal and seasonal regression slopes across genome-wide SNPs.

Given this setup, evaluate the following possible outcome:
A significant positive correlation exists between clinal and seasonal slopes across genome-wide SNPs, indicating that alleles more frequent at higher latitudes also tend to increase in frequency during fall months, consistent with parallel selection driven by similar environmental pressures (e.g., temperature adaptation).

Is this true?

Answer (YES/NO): NO